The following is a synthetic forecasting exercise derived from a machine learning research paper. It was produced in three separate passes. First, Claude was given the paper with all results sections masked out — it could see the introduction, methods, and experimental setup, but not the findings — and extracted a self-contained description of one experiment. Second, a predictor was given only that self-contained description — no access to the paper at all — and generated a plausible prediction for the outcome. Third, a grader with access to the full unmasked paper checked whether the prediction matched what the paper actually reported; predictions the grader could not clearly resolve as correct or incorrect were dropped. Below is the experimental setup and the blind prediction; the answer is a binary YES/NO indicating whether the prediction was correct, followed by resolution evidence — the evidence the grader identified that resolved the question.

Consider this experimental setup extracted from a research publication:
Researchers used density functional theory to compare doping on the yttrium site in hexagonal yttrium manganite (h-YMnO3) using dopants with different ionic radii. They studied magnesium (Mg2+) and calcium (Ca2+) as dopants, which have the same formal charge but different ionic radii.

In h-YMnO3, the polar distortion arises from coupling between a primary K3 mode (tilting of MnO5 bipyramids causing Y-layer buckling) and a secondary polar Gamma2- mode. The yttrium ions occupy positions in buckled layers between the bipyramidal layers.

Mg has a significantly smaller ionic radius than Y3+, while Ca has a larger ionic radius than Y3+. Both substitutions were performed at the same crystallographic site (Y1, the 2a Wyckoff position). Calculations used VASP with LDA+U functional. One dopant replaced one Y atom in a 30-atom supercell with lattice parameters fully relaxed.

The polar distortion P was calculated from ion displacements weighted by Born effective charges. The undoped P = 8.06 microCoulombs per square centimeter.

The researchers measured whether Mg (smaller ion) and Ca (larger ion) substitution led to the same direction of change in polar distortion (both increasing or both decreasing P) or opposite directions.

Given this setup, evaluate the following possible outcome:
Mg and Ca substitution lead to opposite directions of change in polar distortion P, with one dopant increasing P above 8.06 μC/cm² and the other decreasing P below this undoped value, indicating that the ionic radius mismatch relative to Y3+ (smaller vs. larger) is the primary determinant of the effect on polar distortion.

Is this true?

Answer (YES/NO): YES